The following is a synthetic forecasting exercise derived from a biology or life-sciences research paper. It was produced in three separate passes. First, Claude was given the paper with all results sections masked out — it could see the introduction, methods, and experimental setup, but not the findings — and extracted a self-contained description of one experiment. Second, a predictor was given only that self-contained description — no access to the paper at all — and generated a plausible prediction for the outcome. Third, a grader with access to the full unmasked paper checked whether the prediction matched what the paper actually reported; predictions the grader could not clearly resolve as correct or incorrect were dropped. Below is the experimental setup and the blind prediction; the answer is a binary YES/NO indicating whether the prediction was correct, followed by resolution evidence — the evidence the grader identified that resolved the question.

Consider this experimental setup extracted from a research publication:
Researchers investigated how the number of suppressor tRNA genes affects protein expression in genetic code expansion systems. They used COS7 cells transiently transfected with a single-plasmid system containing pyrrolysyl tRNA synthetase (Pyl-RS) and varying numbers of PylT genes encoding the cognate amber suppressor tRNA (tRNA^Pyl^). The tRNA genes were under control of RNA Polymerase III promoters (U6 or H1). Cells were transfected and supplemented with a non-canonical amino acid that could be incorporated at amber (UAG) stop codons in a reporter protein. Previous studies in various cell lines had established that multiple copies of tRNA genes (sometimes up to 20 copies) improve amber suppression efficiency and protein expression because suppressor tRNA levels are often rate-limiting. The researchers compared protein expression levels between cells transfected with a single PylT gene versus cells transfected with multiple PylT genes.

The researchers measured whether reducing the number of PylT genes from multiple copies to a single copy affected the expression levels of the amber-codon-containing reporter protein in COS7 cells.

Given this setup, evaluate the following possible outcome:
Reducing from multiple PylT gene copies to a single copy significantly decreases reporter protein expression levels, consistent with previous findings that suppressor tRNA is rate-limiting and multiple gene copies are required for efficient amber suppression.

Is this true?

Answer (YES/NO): NO